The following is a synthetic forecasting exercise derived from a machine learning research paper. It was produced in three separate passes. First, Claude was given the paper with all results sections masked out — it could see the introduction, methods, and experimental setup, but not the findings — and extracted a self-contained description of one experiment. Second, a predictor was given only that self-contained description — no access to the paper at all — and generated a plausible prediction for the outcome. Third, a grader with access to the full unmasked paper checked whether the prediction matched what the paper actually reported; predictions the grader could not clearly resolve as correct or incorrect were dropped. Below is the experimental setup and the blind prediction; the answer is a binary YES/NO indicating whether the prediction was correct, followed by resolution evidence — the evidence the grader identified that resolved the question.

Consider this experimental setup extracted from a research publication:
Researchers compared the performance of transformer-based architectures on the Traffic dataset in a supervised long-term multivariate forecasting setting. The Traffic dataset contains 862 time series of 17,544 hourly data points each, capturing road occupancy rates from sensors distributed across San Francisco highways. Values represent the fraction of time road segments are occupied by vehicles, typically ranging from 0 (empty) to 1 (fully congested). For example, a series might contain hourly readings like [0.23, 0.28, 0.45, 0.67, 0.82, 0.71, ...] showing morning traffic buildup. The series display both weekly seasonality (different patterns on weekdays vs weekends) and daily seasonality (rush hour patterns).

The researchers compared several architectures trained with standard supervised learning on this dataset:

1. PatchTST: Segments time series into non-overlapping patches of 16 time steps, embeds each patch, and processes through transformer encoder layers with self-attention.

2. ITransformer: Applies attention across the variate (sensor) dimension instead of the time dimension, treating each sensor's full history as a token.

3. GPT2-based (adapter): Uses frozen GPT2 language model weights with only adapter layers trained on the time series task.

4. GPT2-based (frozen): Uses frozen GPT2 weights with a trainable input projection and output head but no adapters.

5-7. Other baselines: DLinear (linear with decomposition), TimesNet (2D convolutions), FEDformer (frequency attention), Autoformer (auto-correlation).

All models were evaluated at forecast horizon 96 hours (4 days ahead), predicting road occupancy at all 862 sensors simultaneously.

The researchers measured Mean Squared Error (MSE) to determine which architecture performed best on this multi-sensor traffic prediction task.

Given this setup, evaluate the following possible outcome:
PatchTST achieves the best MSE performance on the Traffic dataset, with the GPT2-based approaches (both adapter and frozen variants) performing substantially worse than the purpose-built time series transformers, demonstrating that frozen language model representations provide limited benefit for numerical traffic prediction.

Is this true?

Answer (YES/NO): NO